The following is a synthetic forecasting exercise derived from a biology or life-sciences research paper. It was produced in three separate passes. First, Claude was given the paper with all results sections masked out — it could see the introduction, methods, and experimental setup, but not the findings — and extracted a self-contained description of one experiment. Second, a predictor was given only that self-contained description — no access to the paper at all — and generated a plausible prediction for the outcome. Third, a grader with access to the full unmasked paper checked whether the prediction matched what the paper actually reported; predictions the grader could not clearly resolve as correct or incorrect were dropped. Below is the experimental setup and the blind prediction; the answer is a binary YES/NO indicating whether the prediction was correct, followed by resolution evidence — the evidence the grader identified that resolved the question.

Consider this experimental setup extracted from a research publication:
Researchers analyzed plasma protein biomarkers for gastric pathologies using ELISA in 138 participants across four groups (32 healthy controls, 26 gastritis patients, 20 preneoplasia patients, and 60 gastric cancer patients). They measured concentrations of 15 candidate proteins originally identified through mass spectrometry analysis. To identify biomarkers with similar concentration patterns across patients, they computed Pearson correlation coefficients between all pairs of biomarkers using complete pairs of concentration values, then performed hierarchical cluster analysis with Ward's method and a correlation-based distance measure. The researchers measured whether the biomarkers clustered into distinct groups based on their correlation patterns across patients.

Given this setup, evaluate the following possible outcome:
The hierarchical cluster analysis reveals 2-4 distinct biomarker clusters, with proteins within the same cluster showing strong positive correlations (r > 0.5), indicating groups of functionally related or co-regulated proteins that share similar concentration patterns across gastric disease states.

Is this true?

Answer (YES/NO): NO